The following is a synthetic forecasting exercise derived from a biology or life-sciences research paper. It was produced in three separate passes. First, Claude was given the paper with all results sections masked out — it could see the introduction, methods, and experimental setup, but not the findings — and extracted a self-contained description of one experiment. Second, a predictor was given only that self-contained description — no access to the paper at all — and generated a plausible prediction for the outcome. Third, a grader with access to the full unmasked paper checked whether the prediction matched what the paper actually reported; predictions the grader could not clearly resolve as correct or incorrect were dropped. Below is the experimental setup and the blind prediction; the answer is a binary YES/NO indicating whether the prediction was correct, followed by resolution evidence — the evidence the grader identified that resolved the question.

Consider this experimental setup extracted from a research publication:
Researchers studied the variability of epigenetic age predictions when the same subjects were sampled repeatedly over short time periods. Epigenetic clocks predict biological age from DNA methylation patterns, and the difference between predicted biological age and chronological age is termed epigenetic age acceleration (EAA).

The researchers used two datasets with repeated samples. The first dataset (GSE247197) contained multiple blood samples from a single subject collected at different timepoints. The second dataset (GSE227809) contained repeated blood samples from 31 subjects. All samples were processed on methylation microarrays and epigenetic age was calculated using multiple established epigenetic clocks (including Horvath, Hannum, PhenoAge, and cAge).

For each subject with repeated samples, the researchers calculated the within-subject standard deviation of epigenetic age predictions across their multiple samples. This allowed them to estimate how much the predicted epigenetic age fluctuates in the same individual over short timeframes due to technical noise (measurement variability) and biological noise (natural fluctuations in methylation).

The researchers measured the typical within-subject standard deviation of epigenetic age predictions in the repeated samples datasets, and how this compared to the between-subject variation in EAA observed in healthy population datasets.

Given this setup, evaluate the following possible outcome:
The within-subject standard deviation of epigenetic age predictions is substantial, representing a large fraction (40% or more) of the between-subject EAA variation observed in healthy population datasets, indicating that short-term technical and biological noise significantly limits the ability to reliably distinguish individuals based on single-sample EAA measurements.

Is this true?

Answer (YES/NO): YES